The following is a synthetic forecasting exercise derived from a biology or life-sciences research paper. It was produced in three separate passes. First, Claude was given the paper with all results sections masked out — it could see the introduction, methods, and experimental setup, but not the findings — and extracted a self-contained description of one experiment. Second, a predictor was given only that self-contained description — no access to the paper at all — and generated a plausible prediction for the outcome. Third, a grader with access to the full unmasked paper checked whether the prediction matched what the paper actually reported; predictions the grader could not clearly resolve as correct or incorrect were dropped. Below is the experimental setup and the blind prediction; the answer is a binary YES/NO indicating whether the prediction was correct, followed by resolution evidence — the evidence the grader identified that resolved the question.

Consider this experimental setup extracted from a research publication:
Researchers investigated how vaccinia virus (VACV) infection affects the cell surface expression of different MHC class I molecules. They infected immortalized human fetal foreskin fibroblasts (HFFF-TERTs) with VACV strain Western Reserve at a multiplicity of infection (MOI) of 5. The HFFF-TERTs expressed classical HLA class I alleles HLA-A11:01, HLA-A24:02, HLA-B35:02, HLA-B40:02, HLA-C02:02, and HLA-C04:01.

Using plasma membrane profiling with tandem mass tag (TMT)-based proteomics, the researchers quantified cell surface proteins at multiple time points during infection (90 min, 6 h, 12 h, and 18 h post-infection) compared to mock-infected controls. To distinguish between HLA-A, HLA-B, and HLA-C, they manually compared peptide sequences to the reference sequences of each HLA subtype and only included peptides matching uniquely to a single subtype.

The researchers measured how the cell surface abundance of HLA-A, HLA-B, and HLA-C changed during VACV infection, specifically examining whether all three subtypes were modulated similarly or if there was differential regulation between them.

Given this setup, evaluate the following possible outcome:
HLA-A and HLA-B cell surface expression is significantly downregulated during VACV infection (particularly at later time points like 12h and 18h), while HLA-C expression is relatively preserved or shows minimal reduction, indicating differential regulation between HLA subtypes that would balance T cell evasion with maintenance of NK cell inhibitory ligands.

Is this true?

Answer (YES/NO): NO